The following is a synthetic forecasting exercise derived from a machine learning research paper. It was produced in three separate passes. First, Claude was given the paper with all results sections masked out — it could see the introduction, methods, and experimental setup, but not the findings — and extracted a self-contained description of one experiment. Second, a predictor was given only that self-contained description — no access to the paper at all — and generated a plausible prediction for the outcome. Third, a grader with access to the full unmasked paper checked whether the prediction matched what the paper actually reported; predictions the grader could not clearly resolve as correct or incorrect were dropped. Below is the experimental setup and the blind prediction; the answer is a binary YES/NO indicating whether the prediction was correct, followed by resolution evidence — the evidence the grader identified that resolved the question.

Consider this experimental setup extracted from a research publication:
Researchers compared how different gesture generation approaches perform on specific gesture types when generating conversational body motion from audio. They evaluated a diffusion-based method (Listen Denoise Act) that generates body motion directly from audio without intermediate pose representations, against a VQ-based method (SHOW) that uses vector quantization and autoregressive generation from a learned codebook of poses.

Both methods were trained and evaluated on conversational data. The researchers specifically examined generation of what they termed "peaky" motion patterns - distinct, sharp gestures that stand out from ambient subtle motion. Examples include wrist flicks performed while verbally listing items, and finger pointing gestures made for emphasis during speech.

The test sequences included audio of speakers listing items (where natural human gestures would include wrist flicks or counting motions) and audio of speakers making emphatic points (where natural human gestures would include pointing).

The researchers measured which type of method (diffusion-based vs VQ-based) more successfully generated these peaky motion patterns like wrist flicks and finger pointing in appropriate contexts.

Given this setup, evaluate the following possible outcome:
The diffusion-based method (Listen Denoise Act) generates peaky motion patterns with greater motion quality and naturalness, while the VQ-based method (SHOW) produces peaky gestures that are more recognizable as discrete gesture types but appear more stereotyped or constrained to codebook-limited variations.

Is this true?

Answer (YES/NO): NO